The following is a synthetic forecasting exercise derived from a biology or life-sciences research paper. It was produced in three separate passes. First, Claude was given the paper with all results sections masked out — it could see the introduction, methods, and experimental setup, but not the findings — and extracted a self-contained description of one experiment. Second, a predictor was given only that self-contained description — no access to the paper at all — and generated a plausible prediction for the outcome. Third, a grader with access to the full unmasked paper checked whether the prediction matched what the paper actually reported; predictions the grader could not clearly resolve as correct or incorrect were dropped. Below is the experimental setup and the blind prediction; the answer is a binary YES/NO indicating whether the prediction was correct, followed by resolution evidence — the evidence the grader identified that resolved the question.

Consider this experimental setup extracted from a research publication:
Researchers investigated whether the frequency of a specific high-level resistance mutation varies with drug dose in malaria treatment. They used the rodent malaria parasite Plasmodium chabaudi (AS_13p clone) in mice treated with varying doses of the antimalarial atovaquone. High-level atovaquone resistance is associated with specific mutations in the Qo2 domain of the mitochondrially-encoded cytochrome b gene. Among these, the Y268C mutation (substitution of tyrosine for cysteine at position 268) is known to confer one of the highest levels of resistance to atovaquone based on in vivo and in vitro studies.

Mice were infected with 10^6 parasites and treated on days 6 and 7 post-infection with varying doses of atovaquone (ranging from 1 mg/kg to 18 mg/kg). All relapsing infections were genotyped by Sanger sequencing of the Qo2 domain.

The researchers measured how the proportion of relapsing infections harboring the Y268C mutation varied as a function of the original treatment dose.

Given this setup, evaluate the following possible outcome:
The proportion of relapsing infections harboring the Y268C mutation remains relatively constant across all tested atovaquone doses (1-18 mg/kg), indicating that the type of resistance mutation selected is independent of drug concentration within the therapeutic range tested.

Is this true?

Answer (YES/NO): NO